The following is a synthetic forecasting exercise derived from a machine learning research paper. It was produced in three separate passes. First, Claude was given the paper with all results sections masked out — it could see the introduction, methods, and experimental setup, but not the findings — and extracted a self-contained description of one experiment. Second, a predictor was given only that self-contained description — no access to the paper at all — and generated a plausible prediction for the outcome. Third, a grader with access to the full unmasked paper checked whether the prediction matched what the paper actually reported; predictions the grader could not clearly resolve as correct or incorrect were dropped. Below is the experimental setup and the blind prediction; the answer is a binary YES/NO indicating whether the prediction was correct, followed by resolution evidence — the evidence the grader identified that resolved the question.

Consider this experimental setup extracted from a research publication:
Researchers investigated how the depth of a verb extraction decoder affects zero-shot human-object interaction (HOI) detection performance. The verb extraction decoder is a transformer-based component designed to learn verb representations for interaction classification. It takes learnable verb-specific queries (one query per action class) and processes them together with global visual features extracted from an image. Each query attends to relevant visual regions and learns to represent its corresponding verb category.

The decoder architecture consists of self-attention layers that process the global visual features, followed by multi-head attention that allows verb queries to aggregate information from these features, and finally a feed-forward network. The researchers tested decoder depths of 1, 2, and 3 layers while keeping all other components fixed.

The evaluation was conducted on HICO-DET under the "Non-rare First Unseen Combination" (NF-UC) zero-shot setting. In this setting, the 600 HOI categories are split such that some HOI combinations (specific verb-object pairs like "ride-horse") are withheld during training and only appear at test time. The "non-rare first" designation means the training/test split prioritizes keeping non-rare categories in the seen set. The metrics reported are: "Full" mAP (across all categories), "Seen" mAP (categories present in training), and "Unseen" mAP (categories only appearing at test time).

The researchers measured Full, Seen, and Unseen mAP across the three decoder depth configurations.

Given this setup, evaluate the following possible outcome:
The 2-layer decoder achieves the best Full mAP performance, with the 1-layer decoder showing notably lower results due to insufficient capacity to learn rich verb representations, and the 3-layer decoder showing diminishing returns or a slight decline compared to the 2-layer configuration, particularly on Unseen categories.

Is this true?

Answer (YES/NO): NO